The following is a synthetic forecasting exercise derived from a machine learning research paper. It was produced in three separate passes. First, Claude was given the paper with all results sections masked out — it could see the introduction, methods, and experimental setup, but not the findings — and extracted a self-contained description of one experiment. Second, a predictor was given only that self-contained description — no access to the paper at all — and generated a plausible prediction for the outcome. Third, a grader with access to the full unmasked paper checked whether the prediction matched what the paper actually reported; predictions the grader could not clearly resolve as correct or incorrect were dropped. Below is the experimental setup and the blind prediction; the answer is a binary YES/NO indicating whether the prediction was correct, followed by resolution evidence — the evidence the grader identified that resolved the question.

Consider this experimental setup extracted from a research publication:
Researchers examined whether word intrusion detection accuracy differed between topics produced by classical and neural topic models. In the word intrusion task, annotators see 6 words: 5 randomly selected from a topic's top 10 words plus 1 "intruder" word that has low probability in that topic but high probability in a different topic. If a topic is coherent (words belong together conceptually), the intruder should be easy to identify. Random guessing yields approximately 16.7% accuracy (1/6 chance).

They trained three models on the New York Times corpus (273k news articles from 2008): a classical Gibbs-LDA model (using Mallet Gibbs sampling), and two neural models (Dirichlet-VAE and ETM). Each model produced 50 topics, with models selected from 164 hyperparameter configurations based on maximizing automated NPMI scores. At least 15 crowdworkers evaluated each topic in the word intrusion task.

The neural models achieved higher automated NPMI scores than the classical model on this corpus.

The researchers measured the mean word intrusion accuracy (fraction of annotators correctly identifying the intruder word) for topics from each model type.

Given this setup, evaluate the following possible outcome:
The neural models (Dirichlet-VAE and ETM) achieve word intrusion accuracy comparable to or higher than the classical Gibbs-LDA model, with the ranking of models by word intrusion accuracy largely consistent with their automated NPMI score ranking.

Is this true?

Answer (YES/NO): NO